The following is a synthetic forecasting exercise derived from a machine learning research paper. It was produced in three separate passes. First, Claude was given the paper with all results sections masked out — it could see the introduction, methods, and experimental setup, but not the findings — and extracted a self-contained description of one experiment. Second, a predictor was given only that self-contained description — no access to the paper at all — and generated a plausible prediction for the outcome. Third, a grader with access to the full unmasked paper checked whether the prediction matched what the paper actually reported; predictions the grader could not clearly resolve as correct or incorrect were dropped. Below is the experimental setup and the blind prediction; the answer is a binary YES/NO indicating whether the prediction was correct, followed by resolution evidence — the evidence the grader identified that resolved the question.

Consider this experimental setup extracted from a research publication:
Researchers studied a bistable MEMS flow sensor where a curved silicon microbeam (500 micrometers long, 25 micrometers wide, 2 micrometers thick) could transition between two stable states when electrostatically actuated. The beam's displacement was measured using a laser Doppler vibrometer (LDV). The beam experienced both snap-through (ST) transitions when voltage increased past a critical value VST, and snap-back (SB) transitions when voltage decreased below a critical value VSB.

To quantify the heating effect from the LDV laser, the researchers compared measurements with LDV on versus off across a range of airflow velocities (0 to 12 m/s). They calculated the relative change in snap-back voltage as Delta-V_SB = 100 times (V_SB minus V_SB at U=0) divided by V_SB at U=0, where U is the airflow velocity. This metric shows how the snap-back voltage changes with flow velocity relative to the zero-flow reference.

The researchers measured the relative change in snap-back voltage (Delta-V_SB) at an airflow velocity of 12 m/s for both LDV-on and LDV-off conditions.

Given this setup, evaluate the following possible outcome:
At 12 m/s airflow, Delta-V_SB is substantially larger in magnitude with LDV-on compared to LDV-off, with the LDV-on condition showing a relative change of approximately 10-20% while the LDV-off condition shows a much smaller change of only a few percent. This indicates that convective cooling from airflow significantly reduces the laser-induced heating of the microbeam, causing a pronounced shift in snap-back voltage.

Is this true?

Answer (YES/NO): NO